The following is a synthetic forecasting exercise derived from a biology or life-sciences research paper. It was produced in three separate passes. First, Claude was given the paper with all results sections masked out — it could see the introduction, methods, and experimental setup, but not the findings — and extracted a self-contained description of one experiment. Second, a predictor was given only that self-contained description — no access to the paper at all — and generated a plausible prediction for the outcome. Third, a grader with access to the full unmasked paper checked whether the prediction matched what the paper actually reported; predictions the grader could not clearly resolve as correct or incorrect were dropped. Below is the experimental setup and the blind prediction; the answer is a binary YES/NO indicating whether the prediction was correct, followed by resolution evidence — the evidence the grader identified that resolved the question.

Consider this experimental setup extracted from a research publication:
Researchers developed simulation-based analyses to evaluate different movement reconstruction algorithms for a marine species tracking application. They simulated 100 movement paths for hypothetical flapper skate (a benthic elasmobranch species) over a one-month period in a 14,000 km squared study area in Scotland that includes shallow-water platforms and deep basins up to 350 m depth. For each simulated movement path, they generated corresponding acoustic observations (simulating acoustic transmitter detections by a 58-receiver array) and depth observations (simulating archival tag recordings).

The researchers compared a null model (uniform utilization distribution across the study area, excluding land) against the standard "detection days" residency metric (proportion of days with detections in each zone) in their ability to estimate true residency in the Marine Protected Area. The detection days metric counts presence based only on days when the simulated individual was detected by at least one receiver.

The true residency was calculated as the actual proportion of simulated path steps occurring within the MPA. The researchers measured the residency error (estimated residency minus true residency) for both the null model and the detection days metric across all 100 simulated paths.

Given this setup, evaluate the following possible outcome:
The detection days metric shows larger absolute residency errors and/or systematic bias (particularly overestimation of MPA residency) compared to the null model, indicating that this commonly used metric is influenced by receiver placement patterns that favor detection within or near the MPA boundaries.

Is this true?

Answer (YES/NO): NO